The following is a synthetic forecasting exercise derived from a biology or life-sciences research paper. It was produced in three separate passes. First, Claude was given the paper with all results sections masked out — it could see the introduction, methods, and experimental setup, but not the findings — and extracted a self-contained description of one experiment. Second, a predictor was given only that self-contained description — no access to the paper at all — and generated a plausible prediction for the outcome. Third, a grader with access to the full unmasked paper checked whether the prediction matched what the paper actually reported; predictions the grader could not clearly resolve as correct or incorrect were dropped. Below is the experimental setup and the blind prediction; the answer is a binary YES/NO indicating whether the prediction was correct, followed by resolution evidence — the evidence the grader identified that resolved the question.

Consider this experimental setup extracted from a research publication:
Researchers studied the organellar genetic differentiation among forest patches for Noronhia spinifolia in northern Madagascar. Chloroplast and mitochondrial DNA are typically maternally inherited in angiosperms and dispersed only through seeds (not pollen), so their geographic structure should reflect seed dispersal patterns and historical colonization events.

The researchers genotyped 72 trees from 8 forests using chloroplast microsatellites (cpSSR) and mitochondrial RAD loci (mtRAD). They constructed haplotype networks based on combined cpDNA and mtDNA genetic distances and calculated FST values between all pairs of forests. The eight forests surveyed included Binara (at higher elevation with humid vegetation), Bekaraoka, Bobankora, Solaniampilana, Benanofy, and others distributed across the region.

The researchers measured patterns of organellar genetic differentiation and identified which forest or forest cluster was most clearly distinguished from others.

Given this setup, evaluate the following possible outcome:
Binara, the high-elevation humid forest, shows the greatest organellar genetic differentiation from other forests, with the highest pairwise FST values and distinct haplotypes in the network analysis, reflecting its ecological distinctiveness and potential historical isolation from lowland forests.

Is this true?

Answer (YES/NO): NO